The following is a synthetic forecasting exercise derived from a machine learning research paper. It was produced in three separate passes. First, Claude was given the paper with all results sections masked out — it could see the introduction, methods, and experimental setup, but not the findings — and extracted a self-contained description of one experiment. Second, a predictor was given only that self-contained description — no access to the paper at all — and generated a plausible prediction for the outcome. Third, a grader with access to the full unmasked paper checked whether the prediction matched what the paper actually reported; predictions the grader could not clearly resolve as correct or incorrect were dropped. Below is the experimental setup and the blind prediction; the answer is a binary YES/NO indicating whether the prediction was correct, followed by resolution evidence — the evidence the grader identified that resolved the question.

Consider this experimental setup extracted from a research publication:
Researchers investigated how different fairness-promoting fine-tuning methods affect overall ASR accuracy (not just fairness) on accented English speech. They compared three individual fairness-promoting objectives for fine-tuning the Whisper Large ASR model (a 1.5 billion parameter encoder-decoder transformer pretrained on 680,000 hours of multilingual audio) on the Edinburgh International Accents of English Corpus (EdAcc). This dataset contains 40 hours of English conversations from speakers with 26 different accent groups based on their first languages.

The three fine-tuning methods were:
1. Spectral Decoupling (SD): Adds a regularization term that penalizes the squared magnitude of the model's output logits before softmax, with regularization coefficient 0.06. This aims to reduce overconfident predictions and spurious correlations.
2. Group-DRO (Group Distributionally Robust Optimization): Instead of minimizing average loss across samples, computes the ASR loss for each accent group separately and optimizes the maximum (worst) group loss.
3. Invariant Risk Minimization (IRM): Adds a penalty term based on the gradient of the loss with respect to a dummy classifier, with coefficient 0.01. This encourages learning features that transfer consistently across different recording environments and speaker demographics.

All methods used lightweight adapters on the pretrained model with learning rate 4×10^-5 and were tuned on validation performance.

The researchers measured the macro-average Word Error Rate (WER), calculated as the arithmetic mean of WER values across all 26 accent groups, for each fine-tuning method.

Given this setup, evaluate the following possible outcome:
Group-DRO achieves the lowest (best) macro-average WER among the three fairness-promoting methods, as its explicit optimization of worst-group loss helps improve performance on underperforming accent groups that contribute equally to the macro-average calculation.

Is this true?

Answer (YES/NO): YES